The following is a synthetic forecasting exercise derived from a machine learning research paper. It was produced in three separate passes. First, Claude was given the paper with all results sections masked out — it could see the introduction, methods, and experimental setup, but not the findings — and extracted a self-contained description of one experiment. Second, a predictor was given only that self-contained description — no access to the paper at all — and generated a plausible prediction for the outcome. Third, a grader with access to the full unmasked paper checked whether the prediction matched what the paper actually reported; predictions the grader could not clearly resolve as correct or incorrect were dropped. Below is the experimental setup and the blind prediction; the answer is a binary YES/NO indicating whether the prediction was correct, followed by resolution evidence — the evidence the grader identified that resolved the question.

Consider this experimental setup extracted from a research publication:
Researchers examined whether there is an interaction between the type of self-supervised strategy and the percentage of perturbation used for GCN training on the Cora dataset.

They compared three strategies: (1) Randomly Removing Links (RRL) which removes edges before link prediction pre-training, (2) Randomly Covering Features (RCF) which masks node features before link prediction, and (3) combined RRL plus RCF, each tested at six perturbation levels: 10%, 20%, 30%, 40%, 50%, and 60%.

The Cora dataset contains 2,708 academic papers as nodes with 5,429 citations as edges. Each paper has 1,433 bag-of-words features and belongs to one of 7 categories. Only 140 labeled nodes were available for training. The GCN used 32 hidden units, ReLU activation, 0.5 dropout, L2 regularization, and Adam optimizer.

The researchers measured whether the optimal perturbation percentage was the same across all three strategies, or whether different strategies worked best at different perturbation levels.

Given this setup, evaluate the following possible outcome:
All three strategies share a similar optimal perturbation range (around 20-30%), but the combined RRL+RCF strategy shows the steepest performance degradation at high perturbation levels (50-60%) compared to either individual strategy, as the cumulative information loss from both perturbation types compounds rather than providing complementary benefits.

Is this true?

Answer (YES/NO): NO